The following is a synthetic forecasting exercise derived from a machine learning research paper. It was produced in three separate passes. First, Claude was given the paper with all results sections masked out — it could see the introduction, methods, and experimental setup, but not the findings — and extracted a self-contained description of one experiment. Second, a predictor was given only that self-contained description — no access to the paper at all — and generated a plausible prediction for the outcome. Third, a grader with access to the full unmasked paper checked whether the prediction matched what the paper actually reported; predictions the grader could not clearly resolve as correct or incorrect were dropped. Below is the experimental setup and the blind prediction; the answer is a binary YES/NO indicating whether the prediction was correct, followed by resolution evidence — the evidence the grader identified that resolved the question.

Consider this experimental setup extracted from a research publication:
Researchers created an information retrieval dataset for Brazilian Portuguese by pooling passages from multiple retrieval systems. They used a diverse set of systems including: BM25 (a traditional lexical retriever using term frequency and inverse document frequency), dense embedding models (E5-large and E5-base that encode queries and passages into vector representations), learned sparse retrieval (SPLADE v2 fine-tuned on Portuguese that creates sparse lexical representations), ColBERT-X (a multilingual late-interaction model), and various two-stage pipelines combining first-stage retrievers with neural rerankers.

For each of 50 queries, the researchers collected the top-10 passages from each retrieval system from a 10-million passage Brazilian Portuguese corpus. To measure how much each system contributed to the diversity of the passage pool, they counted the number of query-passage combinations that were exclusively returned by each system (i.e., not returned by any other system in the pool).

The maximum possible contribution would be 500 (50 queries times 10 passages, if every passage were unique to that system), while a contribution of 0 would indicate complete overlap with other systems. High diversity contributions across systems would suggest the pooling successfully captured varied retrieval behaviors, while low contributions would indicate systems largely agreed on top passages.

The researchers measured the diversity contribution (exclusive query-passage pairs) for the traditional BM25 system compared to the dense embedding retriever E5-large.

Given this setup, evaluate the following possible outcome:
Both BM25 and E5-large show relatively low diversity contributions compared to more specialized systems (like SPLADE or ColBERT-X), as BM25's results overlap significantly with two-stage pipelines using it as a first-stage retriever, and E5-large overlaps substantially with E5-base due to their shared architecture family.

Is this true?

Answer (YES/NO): NO